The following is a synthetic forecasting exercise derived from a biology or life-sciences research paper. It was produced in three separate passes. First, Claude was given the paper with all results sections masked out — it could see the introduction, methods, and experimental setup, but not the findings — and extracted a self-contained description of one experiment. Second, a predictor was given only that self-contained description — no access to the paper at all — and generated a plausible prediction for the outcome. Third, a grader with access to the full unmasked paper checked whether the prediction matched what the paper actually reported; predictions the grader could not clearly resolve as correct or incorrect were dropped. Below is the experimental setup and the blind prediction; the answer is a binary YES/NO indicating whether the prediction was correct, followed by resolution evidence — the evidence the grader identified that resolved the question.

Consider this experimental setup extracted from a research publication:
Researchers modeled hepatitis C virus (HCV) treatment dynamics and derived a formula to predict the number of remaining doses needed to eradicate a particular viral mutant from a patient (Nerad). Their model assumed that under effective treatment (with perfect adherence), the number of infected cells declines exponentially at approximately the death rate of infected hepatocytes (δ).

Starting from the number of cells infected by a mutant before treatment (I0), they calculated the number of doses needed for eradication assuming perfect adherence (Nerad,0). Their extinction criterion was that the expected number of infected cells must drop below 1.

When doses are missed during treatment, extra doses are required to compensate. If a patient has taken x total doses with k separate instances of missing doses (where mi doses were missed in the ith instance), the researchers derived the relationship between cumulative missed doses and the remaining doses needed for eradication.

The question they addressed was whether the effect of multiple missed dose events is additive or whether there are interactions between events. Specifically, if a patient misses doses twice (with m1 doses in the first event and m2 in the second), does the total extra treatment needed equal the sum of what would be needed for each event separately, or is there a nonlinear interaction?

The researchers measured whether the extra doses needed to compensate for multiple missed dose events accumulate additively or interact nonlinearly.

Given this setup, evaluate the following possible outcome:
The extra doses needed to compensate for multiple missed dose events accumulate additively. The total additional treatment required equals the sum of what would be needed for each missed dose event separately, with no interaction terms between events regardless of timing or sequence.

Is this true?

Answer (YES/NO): YES